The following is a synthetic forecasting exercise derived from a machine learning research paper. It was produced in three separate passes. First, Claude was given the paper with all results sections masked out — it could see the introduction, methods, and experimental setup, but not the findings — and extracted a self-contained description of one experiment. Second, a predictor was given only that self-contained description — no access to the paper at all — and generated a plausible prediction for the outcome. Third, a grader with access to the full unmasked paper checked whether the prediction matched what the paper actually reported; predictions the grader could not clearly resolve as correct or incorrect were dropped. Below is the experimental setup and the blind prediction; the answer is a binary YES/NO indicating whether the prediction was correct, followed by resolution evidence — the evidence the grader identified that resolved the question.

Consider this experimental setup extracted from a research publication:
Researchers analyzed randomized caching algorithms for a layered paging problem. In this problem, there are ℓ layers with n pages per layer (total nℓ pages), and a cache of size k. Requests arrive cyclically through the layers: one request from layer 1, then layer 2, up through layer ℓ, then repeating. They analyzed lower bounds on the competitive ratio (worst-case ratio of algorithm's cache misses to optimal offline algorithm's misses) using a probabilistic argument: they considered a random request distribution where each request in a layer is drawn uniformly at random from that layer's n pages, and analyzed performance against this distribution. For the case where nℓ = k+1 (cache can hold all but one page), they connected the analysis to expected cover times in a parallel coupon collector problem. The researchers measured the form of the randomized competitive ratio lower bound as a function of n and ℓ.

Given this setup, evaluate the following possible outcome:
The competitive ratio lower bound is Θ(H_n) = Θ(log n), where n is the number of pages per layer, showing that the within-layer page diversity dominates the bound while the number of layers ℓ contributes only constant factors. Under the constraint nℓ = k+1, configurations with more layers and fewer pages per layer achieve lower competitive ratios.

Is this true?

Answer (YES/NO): NO